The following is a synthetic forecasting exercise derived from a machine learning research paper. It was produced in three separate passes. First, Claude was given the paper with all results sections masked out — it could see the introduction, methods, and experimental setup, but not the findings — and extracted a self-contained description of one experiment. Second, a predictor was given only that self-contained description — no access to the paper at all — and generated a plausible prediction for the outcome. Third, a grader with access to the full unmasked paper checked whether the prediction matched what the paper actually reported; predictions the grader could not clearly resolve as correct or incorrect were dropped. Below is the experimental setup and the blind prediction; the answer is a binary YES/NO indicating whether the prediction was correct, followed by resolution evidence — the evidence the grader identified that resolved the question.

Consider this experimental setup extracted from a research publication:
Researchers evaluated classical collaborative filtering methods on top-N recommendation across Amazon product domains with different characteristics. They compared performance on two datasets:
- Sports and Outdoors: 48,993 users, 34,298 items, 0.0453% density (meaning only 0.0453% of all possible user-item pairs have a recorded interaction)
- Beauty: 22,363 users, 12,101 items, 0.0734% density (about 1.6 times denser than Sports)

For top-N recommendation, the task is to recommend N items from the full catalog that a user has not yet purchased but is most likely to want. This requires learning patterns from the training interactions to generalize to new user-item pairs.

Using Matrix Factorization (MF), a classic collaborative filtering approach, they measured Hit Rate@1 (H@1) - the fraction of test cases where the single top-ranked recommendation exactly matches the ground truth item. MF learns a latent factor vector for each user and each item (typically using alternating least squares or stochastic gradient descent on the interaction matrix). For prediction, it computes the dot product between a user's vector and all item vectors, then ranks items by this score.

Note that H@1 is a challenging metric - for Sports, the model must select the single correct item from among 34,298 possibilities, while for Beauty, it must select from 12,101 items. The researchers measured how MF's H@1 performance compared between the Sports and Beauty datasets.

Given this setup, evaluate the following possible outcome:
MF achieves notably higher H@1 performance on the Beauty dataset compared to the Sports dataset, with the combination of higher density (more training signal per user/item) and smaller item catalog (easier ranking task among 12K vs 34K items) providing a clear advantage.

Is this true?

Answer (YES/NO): NO